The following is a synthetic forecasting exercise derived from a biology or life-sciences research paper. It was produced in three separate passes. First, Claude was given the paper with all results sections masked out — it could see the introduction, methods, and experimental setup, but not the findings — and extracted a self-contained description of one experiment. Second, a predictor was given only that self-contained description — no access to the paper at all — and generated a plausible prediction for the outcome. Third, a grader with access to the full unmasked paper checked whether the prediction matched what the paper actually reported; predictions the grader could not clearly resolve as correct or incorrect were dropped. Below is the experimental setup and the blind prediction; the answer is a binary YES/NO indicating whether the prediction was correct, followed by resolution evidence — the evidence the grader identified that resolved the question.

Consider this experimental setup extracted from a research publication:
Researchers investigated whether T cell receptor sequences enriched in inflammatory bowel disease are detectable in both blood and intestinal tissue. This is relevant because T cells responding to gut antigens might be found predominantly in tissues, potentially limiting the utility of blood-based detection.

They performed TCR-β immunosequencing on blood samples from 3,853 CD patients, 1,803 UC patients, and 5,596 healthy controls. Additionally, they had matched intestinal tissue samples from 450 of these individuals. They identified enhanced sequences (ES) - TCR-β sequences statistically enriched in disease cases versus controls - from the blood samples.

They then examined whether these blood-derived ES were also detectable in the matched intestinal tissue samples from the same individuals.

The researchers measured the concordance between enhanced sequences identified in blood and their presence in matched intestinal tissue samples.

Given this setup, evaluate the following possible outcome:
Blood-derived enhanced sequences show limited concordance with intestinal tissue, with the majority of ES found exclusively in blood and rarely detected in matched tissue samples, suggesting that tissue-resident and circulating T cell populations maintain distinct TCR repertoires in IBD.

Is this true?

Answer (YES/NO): NO